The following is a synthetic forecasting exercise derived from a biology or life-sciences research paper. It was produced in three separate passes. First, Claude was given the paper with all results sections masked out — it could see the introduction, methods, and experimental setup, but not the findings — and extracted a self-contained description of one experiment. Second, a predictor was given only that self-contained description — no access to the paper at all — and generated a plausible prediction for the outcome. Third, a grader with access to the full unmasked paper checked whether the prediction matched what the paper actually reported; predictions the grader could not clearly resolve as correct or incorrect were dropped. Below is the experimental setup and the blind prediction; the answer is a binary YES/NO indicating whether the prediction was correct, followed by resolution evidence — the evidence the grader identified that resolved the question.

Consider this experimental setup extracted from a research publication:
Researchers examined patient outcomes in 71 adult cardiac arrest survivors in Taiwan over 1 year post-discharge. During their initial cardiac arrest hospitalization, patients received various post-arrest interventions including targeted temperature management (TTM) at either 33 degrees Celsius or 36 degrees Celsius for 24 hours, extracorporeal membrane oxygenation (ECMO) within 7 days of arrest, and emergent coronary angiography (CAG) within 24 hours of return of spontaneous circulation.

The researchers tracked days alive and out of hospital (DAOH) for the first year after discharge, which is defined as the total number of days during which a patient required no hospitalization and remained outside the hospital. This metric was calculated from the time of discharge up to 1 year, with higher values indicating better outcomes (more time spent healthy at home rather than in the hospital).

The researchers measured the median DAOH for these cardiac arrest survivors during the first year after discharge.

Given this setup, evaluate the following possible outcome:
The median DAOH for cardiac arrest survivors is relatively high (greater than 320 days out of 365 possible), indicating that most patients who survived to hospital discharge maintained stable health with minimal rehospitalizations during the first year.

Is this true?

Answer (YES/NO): YES